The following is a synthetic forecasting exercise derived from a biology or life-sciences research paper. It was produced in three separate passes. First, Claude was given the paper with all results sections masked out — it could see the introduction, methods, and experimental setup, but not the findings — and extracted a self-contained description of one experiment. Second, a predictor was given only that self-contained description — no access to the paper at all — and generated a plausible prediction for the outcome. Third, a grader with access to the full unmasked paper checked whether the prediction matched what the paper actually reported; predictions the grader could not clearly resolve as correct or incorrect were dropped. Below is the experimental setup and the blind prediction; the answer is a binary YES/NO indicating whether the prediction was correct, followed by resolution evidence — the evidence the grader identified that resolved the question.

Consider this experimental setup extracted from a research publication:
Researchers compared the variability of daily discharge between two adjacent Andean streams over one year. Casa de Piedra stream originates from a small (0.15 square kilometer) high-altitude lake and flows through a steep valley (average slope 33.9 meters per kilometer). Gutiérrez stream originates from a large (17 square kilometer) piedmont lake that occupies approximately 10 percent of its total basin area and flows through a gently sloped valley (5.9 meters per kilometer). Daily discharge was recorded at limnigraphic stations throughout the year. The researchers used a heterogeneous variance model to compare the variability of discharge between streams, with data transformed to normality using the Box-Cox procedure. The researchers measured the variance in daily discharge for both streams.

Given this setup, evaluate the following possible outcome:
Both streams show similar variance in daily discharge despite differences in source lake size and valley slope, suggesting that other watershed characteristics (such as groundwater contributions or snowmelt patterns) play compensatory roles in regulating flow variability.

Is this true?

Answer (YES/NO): NO